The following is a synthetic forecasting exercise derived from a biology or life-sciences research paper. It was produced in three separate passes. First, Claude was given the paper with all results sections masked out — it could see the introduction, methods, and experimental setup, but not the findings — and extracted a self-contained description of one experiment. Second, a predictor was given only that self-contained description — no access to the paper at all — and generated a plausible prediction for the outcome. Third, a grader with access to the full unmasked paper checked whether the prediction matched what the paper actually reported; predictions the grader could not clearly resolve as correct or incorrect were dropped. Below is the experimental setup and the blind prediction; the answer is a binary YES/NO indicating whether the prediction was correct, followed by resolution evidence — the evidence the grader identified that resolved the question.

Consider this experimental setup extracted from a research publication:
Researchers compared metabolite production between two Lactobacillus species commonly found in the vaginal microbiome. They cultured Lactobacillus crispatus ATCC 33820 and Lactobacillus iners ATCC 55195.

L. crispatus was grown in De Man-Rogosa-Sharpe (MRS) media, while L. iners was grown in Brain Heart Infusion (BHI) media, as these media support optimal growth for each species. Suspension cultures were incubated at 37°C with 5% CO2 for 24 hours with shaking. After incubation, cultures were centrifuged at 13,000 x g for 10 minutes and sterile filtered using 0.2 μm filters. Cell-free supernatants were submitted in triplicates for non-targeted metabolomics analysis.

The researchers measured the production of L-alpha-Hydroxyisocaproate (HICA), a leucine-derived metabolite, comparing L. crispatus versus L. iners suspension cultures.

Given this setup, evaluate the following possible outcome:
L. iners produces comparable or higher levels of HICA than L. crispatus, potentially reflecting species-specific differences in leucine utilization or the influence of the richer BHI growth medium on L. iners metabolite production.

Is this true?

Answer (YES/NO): NO